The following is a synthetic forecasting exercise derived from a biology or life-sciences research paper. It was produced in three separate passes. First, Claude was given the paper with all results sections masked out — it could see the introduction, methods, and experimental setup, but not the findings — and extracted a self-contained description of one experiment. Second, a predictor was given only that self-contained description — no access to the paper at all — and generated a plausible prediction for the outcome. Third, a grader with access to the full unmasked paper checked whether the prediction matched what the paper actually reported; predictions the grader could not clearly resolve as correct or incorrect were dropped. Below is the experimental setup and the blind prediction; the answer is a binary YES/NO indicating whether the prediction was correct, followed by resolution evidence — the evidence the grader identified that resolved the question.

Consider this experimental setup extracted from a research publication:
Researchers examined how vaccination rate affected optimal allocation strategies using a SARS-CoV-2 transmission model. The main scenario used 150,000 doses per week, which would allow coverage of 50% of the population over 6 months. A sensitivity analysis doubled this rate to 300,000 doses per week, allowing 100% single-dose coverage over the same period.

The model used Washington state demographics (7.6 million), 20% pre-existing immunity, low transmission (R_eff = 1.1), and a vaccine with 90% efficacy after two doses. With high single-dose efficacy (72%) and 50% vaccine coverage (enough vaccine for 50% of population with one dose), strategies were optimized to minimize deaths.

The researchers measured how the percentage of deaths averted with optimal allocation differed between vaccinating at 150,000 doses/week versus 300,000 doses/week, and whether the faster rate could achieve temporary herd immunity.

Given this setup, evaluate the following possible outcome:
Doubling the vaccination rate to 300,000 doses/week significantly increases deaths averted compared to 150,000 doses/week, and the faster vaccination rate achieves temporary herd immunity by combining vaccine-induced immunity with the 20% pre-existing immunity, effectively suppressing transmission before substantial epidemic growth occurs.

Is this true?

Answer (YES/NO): YES